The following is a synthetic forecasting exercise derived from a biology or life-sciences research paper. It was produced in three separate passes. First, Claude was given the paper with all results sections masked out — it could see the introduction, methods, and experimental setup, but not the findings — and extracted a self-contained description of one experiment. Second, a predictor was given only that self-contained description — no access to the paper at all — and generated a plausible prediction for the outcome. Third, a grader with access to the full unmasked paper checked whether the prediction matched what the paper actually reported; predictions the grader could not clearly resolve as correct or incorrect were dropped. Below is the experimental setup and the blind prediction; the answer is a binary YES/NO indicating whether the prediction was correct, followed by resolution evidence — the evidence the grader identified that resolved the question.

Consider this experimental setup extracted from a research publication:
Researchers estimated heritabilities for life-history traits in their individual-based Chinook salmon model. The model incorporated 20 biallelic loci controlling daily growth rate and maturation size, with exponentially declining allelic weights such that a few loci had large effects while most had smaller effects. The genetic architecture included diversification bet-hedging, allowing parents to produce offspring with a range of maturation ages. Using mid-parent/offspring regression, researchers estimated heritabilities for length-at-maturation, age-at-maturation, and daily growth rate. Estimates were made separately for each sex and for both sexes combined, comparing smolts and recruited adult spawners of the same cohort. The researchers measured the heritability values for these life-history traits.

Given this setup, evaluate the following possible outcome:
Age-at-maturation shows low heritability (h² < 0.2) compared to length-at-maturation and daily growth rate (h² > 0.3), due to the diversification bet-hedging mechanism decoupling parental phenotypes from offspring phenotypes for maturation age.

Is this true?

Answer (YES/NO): NO